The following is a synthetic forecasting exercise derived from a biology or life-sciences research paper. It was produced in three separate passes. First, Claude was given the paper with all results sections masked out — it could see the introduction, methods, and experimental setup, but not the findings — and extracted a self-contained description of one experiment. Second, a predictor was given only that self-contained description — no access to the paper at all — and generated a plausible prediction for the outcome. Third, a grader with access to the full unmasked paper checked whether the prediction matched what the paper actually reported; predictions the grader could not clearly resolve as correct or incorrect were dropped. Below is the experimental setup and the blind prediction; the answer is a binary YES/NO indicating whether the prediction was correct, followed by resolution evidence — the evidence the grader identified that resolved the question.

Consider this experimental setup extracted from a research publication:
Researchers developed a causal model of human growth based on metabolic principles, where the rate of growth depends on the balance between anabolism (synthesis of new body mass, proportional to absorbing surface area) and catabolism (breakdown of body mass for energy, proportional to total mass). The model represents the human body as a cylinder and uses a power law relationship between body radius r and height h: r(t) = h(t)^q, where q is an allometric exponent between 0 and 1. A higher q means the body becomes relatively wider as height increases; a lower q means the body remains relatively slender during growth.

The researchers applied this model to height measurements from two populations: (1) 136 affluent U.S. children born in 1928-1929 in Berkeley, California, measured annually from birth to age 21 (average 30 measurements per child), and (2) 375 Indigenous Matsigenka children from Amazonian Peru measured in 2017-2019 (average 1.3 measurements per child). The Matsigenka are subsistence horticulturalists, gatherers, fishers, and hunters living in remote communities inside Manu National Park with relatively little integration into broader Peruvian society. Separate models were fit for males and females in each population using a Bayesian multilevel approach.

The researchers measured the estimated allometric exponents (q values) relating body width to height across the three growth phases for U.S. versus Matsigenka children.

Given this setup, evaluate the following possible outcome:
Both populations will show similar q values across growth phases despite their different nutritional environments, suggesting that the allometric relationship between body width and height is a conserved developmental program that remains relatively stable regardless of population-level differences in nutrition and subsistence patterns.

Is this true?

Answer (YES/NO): NO